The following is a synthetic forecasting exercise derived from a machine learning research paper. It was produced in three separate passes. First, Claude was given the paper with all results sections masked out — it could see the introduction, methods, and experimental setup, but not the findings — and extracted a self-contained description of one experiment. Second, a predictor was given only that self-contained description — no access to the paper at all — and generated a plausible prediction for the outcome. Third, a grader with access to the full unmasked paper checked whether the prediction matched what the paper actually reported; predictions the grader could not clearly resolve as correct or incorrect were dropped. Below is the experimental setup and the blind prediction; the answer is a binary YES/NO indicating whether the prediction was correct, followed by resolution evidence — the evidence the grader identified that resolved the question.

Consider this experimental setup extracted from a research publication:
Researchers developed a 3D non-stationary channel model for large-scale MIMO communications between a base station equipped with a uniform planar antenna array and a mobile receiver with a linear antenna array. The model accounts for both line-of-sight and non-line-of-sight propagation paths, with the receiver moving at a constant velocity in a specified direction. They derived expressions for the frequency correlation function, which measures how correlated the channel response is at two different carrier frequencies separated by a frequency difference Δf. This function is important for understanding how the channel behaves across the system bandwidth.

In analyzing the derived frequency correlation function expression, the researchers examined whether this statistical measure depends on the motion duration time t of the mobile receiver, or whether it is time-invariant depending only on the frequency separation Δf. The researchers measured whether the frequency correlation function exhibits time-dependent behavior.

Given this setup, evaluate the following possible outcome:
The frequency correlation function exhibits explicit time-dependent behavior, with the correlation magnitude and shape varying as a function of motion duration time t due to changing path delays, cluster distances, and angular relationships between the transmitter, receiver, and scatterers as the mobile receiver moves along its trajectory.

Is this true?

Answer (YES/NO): YES